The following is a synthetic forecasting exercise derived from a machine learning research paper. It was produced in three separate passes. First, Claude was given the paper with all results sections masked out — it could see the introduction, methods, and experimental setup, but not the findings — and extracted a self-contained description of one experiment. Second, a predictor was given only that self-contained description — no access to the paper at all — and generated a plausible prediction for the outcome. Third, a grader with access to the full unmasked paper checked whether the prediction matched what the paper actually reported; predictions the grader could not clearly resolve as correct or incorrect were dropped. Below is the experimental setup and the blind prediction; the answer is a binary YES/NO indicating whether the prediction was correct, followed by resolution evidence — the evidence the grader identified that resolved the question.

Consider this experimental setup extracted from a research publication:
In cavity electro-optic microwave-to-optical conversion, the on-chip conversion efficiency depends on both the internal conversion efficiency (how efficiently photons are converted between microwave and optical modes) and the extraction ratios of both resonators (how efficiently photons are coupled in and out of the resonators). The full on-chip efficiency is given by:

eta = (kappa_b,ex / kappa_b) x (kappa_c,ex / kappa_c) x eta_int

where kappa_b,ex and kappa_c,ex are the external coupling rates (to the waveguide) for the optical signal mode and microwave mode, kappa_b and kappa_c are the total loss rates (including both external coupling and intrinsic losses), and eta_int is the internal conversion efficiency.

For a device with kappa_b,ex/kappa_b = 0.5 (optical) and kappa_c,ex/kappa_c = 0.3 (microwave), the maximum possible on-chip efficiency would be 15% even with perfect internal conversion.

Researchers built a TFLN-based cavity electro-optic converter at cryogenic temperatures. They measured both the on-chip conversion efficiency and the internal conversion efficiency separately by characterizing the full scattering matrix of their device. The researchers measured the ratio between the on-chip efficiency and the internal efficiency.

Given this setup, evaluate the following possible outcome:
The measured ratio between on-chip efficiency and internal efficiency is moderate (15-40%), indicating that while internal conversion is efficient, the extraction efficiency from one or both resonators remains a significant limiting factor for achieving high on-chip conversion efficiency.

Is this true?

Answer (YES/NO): NO